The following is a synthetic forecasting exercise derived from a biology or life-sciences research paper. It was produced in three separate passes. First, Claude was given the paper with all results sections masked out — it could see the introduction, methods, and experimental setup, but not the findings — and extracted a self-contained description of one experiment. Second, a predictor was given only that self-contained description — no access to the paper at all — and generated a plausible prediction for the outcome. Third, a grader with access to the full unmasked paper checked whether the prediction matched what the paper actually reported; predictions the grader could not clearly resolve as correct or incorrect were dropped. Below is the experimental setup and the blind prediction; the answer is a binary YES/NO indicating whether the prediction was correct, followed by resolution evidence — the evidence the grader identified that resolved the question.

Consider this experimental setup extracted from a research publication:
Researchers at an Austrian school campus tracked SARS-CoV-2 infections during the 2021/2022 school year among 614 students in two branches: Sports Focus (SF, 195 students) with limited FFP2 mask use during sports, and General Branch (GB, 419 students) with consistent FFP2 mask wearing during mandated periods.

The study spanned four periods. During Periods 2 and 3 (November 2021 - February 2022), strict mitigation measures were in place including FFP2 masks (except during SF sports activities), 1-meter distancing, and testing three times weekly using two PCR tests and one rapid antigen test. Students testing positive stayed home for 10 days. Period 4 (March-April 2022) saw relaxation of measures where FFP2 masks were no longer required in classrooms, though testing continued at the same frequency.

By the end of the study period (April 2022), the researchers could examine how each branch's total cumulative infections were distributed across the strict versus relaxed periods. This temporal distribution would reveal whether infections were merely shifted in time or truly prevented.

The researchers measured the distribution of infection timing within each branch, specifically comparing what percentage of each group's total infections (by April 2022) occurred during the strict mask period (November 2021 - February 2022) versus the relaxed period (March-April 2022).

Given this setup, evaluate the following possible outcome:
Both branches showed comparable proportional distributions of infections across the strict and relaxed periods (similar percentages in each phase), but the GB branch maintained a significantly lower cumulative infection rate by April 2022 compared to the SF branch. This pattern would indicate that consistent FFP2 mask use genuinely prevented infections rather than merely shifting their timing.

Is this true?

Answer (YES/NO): NO